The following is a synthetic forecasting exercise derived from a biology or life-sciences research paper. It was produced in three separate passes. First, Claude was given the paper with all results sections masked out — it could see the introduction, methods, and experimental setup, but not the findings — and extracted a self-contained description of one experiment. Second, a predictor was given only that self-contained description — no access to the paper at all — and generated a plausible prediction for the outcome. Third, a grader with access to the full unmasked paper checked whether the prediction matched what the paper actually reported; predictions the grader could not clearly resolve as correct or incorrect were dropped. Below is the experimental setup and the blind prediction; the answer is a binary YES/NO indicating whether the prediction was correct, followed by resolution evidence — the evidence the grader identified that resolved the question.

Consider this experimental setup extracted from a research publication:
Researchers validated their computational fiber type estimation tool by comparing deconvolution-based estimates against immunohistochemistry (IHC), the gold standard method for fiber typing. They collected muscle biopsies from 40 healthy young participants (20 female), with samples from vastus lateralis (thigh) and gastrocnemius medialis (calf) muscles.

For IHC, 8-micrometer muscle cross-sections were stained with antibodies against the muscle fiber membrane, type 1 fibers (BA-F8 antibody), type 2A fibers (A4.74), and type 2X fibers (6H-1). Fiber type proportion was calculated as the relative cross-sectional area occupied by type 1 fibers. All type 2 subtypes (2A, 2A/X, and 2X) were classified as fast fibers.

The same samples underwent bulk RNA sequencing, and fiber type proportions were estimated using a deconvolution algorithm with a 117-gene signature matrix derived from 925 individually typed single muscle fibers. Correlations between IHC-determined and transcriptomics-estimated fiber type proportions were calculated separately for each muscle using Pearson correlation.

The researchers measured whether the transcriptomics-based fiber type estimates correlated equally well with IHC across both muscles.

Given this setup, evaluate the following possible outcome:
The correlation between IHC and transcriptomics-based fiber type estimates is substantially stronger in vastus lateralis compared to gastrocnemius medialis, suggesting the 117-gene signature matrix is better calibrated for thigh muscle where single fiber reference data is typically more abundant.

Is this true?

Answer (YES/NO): NO